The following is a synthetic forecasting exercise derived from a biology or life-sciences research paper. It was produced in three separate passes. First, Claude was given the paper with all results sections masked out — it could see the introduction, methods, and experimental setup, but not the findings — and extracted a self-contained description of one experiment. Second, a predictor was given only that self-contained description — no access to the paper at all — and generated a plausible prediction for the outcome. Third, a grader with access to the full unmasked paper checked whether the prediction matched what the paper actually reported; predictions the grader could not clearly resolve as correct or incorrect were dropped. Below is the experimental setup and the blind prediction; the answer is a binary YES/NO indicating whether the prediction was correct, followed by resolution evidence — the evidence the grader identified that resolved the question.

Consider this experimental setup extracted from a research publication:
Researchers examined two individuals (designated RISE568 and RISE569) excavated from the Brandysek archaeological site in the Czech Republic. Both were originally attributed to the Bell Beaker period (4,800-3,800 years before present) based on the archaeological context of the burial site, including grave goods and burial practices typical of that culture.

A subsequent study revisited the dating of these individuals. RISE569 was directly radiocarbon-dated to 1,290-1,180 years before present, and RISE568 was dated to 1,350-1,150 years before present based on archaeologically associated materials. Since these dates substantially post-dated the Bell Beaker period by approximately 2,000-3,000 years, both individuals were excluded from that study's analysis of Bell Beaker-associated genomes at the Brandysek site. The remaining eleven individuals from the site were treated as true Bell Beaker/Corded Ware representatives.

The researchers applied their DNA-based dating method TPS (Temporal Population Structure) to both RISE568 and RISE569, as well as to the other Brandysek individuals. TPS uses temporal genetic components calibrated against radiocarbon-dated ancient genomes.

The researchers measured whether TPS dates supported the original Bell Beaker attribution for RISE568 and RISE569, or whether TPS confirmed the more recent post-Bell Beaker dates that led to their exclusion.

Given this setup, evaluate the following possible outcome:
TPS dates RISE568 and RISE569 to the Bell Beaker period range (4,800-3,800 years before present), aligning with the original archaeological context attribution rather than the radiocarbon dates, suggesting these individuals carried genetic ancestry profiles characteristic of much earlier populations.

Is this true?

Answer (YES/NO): NO